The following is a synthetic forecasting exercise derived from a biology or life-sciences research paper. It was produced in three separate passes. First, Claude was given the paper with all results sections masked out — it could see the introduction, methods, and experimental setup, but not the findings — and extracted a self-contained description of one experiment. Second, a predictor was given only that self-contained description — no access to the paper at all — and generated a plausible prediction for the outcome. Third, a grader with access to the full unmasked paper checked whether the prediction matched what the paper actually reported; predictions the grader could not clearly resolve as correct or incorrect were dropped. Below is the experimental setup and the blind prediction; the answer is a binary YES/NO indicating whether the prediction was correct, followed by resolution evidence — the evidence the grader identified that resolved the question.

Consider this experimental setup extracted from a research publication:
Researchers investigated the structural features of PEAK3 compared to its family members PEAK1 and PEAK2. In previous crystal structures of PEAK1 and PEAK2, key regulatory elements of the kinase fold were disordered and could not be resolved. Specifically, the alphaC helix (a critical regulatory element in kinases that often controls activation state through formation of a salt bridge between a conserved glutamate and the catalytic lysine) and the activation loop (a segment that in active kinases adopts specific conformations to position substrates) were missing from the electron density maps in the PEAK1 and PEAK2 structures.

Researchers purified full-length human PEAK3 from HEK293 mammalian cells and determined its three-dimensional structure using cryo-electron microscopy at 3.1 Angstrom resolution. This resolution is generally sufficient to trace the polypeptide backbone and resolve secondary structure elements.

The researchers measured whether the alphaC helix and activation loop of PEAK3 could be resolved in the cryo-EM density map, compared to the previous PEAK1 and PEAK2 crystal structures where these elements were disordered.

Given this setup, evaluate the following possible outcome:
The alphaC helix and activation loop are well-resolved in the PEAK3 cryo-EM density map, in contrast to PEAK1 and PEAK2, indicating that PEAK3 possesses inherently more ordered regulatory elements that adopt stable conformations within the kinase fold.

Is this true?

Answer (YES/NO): NO